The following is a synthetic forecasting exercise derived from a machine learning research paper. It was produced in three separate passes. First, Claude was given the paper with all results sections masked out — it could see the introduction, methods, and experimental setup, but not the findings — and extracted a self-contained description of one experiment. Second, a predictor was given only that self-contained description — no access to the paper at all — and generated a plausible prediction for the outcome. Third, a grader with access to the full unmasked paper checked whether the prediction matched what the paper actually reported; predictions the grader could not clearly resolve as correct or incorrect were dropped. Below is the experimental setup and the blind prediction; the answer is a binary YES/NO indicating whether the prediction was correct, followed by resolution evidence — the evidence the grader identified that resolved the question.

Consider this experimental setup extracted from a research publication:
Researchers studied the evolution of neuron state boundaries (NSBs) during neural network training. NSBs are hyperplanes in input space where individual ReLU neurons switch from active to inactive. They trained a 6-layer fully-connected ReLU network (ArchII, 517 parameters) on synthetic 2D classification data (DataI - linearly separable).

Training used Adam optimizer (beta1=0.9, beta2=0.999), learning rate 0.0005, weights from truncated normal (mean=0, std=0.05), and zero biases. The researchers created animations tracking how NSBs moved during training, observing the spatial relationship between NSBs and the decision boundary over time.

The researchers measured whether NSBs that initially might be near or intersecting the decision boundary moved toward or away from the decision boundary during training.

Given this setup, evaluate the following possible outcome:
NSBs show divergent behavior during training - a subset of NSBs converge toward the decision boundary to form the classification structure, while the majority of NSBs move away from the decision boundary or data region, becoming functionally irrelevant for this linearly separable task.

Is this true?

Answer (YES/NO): NO